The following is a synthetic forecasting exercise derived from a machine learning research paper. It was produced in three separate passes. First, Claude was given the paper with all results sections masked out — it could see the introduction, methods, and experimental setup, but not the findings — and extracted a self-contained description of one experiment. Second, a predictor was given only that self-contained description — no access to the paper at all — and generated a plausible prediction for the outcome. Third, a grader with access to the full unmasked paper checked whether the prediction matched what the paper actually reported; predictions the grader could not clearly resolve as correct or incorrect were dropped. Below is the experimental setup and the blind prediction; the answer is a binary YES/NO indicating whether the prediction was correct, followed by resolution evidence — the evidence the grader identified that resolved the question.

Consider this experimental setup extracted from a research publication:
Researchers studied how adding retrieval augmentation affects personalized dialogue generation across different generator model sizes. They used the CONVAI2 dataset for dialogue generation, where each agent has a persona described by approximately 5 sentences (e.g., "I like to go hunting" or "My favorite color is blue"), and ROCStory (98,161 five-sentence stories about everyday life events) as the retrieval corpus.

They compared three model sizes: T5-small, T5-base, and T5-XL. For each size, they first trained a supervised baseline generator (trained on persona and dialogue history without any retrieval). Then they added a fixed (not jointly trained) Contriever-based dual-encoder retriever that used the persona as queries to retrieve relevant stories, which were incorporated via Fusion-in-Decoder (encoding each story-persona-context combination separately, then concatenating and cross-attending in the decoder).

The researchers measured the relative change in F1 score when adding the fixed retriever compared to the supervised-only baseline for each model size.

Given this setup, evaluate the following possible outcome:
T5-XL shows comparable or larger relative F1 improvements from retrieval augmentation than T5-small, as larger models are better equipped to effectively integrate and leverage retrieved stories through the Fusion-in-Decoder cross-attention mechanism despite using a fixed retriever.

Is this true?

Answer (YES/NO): NO